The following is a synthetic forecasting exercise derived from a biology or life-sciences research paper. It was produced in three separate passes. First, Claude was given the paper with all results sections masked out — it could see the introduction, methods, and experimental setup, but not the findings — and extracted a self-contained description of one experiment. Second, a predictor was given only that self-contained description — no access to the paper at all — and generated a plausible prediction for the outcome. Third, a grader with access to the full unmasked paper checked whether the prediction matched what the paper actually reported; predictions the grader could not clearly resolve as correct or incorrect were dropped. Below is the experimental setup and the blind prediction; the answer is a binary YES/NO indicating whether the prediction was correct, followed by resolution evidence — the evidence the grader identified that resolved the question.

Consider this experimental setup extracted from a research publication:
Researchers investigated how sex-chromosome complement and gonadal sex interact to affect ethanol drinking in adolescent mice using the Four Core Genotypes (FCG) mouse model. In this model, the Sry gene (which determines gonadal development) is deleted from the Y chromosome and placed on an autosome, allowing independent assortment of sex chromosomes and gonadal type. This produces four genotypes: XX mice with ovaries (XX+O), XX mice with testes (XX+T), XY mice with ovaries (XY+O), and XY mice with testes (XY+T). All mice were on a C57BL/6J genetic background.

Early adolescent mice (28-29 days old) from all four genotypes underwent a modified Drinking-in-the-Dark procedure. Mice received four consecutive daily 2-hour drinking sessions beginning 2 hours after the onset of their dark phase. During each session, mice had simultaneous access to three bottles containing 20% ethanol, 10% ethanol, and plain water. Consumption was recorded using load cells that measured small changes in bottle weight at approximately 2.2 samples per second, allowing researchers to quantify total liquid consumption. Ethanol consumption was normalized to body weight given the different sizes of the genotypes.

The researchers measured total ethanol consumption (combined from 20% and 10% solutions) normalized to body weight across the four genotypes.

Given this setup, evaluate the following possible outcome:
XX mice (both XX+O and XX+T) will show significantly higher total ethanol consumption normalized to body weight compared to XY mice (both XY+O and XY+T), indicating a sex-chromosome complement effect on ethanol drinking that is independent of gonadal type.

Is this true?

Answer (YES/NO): NO